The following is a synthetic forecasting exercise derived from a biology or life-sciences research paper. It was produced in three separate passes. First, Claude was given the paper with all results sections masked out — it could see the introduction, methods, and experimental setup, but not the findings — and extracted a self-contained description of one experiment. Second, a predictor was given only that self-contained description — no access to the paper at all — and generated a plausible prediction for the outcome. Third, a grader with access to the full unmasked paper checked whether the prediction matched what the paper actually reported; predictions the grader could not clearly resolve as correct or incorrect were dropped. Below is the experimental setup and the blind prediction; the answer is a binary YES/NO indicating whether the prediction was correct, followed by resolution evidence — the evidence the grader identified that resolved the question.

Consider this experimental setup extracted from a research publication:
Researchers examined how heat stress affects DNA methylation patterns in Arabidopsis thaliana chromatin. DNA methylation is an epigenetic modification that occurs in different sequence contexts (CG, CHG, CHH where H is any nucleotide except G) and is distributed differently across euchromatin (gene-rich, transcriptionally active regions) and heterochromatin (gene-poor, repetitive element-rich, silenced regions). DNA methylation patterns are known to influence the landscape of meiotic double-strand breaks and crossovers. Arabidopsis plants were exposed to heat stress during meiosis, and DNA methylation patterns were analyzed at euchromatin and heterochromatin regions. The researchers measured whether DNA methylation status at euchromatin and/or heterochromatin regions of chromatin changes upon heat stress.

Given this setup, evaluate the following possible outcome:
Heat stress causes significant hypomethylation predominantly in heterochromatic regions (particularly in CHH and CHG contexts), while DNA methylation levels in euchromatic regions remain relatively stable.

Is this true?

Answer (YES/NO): NO